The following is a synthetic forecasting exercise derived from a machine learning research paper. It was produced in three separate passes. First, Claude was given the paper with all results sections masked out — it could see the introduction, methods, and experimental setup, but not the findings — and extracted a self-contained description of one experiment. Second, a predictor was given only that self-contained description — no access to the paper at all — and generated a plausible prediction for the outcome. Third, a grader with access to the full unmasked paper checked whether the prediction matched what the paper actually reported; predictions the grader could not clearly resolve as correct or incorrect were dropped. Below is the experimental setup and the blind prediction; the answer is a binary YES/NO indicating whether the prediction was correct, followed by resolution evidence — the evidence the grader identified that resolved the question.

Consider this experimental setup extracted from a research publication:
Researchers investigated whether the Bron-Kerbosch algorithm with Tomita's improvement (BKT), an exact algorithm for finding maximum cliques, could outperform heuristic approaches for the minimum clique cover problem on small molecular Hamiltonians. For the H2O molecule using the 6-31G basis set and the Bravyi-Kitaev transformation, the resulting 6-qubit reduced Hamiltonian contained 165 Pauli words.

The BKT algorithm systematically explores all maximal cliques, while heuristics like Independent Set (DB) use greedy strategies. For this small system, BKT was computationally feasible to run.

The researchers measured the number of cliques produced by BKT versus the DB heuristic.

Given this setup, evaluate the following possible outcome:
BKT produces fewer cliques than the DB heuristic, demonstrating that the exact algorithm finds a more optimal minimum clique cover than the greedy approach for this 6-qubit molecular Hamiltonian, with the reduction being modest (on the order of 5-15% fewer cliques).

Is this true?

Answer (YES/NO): NO